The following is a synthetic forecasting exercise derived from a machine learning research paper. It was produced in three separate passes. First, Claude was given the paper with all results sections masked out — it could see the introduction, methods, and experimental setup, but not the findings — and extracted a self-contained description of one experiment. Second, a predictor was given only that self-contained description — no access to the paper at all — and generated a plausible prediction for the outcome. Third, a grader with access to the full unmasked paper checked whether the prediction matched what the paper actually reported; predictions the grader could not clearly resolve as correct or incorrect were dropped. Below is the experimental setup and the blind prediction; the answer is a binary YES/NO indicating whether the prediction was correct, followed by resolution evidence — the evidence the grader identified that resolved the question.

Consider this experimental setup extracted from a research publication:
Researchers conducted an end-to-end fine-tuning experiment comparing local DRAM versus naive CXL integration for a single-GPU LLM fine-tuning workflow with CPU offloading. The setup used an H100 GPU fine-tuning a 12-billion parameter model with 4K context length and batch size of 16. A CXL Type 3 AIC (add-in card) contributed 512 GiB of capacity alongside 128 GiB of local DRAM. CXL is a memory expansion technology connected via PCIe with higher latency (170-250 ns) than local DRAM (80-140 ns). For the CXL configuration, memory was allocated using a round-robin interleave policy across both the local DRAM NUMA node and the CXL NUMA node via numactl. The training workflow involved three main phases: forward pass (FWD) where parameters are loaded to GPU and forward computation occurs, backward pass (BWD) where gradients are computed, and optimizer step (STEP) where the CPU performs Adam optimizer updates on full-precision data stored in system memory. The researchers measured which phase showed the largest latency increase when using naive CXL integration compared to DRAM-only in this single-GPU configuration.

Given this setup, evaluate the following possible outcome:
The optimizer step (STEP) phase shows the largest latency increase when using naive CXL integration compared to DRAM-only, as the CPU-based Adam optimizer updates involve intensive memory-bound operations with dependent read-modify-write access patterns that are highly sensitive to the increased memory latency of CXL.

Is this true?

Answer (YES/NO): YES